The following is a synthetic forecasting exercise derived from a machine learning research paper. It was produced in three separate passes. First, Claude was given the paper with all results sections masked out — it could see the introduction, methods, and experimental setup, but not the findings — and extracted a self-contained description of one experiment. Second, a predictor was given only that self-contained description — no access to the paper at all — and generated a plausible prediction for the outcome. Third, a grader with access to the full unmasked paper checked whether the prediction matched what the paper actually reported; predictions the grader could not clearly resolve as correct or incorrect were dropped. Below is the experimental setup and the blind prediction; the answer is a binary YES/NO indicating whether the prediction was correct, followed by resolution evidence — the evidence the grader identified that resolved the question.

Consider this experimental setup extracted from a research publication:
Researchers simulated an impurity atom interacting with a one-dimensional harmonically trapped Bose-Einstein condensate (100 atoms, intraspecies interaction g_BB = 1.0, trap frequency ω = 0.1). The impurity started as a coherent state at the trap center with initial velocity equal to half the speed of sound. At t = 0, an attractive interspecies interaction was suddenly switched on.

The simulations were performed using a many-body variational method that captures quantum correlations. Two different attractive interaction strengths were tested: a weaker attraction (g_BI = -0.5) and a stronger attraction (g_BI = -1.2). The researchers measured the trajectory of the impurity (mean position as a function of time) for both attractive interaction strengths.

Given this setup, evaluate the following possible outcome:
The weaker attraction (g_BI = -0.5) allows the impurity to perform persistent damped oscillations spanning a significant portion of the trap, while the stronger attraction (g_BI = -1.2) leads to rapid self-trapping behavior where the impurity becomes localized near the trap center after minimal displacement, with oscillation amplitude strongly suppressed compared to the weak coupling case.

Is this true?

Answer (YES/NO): NO